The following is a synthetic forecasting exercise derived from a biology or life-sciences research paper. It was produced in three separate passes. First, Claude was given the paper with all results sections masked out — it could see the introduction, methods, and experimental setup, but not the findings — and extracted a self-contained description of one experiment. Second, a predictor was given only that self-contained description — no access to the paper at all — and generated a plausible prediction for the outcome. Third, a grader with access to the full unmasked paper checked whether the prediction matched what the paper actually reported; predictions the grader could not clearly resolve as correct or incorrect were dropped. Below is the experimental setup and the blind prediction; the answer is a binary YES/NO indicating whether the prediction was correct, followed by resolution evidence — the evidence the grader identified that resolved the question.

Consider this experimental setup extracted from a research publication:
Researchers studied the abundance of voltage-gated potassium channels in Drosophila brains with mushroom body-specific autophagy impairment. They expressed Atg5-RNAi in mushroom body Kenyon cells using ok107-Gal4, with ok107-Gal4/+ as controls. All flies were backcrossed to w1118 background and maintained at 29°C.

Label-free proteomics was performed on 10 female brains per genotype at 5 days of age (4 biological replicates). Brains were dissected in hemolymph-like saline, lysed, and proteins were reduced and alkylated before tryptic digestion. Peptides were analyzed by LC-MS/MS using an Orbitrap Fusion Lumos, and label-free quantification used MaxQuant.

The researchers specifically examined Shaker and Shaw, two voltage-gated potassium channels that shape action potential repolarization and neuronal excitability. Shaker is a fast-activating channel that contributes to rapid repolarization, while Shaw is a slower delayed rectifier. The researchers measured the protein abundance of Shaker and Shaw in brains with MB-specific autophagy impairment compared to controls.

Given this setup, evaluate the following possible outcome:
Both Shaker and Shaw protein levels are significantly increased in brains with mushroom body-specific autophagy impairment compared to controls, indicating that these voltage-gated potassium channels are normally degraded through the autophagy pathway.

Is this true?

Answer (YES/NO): NO